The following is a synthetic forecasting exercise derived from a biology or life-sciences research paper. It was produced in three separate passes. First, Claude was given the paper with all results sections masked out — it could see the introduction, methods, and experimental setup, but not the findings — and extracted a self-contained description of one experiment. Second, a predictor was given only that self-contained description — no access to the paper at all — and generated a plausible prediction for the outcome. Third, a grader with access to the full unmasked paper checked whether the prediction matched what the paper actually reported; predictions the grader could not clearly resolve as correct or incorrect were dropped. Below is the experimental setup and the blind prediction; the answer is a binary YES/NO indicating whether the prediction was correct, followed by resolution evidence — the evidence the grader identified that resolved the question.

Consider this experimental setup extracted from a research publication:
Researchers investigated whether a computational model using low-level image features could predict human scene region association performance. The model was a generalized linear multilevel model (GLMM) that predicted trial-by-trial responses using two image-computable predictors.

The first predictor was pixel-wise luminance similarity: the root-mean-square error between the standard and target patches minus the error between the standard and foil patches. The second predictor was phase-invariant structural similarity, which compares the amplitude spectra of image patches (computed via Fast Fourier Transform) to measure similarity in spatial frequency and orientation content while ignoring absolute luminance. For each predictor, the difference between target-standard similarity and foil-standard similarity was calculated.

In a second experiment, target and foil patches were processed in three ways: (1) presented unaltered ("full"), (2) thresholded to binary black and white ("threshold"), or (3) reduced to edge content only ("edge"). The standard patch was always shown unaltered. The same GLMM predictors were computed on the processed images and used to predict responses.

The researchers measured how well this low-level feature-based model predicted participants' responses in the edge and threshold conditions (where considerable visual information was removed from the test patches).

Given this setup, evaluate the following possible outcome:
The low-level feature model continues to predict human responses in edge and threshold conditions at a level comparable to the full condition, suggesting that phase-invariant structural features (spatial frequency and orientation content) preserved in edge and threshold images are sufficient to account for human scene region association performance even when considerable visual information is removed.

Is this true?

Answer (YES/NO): YES